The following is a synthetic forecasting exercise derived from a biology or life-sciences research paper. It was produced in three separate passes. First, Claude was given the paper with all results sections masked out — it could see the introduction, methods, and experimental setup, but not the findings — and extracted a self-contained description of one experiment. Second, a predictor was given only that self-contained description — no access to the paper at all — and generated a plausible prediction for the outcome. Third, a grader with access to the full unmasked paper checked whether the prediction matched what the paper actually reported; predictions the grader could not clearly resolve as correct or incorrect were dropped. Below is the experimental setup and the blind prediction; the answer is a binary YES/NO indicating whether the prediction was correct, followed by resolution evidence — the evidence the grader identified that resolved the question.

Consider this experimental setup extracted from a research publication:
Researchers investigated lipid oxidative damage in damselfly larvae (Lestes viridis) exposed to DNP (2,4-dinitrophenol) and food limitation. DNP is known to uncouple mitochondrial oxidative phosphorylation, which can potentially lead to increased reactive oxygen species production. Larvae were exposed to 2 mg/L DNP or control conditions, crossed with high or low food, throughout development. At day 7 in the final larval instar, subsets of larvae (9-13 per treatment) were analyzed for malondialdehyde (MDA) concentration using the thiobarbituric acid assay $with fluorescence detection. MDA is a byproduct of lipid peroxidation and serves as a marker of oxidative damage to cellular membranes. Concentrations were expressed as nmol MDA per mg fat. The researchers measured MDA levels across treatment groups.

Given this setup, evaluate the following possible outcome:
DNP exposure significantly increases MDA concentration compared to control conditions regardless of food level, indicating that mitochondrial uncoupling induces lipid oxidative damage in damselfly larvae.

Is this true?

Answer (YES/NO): NO